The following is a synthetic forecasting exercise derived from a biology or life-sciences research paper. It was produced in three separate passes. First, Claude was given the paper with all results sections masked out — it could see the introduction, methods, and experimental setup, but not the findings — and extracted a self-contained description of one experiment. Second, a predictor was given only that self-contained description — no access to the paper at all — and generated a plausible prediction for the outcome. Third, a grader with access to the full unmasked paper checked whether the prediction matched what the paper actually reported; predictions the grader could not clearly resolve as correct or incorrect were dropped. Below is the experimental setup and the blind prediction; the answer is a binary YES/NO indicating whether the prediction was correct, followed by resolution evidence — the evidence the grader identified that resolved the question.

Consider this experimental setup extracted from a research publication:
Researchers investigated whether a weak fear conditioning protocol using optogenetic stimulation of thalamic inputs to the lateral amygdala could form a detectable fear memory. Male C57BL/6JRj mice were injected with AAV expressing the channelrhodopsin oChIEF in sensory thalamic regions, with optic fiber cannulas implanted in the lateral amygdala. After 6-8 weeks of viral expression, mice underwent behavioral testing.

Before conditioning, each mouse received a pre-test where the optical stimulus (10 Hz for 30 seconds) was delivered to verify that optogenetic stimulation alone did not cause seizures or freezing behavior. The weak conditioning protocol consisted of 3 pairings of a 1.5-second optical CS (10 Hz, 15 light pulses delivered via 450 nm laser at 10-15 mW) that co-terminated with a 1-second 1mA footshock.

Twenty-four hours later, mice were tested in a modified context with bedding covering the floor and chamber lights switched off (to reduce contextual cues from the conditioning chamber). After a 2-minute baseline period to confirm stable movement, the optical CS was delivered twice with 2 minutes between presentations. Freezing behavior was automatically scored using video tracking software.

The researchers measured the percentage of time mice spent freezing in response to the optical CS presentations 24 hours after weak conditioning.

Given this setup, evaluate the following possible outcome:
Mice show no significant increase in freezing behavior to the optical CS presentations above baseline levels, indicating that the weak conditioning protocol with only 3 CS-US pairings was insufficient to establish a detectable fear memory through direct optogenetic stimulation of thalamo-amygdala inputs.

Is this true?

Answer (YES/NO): YES